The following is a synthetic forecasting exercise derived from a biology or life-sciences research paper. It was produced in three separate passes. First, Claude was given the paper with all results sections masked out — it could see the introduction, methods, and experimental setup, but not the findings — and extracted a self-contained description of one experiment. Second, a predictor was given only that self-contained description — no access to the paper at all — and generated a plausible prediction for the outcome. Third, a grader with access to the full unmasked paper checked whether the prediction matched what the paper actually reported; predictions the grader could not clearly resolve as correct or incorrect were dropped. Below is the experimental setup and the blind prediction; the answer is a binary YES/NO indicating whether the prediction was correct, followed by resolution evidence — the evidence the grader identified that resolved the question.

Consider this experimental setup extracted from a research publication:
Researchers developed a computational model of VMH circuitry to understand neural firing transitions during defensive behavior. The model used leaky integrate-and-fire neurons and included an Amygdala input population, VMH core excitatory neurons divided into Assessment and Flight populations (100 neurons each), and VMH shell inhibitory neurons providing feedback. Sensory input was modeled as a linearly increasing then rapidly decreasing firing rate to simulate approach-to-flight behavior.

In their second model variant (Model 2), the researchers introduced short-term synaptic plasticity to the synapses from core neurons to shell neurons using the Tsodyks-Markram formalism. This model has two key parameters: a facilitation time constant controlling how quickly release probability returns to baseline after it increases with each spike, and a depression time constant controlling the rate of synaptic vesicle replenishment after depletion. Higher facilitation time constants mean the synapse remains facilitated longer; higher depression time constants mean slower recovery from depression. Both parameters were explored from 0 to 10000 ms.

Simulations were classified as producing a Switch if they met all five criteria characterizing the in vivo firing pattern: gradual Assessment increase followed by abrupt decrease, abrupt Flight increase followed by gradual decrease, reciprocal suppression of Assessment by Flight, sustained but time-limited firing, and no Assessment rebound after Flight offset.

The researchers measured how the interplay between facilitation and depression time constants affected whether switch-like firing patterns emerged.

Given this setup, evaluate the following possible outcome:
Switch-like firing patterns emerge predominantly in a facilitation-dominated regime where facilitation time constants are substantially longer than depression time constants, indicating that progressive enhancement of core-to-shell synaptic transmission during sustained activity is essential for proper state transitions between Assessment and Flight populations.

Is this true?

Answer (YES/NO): NO